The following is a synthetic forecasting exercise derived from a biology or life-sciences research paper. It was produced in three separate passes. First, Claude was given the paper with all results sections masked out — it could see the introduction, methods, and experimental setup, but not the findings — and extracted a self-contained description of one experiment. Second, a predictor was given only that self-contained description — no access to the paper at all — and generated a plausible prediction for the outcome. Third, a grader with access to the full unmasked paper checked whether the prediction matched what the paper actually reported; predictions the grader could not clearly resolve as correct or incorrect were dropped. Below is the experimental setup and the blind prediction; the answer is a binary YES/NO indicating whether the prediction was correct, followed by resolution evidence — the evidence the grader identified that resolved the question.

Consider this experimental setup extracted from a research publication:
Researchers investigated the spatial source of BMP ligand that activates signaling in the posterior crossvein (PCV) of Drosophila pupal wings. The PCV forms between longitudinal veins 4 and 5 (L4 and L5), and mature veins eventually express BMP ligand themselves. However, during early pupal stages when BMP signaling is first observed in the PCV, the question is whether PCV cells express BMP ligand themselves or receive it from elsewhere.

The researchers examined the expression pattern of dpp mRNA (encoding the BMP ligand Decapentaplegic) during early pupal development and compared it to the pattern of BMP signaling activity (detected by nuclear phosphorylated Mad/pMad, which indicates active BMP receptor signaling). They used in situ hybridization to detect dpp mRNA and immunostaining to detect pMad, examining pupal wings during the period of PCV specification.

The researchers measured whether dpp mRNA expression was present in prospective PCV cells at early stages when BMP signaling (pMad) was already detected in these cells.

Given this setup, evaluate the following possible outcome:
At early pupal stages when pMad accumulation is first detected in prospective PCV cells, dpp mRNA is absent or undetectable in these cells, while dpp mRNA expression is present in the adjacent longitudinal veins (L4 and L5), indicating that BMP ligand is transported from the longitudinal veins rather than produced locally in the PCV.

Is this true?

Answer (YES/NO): YES